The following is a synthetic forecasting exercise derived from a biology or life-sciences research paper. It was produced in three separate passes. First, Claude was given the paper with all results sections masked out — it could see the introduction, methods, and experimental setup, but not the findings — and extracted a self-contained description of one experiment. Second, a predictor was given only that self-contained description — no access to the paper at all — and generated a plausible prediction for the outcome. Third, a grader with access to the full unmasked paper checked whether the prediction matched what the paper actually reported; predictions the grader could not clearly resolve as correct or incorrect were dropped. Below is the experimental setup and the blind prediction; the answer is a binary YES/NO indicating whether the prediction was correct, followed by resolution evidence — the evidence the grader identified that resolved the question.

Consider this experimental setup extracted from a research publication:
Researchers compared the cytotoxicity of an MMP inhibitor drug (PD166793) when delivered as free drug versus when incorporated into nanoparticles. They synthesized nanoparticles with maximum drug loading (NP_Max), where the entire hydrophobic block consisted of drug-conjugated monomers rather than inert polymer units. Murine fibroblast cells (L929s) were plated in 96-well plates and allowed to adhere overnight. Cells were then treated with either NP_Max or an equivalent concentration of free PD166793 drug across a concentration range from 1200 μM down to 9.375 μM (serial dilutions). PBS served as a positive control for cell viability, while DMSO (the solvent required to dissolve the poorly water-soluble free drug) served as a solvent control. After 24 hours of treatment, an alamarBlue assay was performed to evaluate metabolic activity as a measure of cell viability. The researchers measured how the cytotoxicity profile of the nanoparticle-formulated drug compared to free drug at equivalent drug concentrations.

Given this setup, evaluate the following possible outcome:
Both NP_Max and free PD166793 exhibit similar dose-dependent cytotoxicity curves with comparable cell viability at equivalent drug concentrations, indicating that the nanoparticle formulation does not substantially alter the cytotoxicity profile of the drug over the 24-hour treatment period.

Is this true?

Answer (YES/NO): NO